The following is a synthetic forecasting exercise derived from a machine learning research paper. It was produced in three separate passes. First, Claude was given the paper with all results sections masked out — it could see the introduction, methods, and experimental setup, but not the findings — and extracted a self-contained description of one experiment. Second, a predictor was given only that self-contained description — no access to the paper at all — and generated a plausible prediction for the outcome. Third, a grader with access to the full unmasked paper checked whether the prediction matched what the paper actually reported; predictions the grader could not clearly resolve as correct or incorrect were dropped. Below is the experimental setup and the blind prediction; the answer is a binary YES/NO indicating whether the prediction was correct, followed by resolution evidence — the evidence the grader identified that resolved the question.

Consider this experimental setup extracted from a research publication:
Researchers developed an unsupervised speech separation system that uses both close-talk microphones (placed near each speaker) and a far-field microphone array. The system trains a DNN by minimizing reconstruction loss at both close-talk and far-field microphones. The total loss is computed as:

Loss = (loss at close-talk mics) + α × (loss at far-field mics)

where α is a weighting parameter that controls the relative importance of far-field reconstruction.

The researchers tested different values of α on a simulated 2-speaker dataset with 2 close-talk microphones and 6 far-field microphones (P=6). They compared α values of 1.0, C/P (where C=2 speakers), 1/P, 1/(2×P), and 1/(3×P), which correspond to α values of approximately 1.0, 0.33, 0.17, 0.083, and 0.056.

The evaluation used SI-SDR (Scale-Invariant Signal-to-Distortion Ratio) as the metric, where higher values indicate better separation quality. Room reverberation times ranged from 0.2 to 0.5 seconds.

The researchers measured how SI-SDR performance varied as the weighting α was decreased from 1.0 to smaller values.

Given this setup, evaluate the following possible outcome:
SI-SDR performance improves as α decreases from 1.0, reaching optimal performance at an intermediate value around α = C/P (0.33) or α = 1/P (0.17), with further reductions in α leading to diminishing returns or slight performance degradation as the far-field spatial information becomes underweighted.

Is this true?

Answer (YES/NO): YES